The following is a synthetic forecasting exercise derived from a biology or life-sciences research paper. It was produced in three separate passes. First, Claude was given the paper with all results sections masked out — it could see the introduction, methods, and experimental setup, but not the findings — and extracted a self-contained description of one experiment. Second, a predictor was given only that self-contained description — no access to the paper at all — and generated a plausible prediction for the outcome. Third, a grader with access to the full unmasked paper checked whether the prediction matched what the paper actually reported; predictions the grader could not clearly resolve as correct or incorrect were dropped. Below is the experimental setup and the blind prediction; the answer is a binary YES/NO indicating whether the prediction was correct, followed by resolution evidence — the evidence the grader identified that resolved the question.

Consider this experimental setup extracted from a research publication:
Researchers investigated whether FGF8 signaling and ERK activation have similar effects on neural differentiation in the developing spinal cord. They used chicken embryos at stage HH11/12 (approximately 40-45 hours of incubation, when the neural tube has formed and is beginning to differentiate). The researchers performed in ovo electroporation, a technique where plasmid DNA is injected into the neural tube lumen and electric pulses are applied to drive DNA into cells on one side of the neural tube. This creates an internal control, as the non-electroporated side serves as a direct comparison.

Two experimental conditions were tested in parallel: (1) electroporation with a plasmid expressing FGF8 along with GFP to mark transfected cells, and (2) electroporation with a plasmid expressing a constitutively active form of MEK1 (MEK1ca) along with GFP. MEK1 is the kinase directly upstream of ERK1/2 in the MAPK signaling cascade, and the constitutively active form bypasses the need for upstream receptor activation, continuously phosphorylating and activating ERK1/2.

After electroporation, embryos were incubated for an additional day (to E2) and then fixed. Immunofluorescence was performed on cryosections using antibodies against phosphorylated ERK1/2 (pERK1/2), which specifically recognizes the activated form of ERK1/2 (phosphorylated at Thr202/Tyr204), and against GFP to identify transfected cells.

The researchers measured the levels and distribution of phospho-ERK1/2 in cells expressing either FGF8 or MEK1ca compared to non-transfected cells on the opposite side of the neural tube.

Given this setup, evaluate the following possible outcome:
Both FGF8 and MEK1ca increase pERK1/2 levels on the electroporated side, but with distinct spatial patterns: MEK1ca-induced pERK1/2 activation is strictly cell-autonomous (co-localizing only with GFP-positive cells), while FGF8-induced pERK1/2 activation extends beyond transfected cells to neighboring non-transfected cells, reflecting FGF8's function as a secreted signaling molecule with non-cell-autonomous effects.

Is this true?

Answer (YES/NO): YES